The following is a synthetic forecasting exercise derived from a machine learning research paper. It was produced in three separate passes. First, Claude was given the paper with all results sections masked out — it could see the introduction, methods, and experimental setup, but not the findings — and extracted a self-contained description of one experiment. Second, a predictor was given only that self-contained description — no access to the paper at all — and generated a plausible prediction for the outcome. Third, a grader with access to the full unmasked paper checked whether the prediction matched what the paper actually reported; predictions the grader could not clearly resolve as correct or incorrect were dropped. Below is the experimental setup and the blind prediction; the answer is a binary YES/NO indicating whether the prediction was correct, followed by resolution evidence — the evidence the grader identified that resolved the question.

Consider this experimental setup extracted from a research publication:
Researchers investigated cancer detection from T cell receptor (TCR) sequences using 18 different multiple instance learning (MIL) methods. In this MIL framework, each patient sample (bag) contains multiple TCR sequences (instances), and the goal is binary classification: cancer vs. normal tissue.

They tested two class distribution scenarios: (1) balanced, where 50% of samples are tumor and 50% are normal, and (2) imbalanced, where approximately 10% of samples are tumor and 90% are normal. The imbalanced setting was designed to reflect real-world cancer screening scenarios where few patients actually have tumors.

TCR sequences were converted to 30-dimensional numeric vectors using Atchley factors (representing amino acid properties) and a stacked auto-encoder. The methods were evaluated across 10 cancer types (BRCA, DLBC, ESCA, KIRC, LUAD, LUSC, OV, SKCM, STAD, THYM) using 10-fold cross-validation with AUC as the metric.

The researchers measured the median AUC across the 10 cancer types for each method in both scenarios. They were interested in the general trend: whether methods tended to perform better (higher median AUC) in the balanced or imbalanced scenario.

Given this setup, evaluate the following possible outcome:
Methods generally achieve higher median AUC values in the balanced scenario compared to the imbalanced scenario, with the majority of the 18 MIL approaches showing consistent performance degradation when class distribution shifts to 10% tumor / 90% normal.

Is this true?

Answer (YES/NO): YES